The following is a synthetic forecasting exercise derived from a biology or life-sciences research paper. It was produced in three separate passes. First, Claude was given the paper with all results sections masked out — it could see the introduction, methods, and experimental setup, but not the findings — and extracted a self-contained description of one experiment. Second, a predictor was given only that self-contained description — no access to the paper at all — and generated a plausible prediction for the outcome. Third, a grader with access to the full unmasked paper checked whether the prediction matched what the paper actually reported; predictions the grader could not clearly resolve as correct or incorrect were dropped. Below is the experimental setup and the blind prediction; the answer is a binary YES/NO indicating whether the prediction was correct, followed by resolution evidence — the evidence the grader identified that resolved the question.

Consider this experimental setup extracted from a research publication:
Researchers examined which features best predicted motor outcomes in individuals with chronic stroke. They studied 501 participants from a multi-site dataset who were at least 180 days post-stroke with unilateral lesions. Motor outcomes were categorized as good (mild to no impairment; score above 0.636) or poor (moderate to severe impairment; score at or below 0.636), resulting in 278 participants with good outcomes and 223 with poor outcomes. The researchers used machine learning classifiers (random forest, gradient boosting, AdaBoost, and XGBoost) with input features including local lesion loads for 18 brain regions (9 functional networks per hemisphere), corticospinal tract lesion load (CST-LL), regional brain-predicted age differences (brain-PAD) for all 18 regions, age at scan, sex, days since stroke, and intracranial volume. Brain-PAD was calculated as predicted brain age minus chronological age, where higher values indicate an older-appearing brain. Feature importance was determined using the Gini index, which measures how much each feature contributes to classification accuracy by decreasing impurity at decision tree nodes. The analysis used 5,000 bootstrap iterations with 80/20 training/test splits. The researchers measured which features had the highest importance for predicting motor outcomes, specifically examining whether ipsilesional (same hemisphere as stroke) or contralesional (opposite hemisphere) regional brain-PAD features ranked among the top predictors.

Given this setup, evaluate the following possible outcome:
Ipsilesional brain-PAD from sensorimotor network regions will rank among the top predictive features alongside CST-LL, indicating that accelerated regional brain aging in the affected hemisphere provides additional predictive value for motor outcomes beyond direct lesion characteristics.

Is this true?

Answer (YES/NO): NO